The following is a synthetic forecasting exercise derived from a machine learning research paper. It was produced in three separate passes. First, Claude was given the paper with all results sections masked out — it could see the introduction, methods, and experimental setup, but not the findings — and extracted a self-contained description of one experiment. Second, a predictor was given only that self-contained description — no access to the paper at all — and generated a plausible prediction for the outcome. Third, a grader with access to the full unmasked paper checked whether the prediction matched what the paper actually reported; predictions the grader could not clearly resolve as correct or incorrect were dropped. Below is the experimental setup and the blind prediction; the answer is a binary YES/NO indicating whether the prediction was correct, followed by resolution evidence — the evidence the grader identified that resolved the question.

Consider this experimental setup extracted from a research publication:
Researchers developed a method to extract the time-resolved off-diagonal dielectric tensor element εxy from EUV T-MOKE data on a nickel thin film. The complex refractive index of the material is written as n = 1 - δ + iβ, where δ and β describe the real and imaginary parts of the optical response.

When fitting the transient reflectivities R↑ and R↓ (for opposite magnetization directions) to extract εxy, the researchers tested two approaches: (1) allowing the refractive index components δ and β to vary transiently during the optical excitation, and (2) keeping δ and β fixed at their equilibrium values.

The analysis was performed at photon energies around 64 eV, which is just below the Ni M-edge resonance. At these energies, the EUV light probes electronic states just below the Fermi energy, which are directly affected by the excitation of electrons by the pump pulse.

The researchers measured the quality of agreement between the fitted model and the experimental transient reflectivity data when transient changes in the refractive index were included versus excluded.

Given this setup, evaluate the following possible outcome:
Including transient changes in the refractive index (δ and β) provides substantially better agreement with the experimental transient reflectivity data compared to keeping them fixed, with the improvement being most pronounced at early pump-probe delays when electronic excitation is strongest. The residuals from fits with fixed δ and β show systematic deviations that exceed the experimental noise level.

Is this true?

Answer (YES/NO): YES